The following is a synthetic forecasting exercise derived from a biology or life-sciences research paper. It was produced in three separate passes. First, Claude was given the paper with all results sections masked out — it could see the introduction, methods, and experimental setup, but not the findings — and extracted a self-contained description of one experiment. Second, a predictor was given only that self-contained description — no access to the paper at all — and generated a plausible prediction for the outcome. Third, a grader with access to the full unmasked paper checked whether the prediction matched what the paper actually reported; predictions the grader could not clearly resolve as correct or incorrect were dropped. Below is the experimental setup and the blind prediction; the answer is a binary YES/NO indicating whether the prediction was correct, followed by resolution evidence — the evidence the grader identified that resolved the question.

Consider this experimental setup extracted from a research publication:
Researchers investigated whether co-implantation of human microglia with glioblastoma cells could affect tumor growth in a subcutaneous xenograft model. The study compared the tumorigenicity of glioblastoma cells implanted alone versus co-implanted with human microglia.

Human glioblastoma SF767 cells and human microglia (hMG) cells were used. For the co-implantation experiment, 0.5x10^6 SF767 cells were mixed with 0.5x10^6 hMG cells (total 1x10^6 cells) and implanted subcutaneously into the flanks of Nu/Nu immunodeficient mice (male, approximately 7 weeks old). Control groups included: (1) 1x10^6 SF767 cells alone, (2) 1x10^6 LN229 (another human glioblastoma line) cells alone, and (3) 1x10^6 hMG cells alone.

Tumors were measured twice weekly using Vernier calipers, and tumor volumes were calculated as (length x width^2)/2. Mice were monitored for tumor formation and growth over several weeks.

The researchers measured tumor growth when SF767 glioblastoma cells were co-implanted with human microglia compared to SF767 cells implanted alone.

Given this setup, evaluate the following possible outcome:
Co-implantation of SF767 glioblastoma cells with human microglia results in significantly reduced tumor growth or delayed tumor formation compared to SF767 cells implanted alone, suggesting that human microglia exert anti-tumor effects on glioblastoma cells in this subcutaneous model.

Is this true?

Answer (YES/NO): NO